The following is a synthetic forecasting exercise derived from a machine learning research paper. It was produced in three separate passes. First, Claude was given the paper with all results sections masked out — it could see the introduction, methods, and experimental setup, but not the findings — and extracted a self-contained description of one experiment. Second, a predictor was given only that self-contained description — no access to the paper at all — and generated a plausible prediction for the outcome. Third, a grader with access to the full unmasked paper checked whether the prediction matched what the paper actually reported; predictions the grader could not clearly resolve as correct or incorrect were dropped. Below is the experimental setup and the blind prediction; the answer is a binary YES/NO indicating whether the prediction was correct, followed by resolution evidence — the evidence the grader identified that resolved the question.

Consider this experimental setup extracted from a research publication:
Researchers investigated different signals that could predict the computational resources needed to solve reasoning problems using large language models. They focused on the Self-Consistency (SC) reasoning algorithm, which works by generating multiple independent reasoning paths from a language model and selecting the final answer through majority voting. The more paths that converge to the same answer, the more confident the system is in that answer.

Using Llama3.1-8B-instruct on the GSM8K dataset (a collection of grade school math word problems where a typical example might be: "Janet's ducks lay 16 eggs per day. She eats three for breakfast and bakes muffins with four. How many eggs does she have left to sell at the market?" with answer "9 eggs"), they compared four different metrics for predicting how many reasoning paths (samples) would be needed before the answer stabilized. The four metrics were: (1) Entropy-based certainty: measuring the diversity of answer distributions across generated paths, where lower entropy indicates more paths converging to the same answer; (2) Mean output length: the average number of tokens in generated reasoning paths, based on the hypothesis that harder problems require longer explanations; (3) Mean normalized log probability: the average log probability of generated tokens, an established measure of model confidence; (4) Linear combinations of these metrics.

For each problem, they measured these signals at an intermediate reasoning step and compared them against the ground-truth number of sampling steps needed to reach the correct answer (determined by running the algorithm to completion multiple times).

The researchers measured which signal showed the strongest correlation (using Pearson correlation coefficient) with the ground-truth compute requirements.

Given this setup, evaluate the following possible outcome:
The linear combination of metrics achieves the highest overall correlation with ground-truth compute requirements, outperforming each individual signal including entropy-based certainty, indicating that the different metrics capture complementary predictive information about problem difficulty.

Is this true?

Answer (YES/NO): NO